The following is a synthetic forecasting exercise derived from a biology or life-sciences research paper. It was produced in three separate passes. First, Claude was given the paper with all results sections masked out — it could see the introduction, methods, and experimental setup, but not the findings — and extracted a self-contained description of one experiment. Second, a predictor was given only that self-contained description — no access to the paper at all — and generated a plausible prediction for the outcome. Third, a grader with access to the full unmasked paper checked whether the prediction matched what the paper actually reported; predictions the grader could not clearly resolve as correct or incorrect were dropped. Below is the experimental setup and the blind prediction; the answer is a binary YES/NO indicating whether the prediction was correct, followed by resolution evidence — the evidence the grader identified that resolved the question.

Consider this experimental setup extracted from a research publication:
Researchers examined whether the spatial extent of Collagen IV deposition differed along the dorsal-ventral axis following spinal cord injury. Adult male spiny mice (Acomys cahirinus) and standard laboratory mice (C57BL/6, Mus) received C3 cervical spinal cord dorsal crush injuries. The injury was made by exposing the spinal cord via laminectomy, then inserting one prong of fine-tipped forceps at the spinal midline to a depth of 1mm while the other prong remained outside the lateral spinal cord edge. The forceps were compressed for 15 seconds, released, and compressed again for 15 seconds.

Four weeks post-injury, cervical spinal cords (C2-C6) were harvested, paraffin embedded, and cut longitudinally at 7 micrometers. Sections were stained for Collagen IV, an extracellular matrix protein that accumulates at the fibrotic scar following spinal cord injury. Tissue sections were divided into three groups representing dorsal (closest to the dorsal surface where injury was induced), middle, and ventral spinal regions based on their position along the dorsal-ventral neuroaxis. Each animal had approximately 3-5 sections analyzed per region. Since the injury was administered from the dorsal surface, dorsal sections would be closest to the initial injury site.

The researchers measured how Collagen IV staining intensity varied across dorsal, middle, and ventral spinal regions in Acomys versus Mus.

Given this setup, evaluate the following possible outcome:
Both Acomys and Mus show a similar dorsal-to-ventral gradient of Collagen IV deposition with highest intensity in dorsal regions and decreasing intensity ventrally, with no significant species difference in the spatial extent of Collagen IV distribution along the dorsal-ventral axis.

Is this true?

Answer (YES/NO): NO